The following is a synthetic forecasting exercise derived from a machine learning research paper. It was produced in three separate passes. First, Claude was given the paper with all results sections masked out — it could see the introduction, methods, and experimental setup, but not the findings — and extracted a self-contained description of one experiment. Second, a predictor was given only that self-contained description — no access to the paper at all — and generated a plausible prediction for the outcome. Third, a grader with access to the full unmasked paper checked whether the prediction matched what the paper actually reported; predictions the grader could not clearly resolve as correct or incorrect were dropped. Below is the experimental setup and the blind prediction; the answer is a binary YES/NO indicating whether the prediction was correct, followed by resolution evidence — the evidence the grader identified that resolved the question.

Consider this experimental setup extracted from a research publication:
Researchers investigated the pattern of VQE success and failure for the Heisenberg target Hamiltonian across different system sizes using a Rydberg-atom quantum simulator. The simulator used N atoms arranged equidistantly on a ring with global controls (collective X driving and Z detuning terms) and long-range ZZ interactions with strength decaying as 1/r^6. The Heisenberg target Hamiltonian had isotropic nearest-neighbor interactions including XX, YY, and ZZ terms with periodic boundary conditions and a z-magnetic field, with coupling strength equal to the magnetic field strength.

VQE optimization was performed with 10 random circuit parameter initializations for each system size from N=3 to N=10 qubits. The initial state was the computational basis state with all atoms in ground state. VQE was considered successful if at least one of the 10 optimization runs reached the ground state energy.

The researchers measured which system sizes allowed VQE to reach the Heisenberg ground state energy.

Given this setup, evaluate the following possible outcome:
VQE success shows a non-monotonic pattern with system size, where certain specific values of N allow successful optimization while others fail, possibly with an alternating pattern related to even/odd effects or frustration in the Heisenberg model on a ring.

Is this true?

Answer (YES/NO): NO